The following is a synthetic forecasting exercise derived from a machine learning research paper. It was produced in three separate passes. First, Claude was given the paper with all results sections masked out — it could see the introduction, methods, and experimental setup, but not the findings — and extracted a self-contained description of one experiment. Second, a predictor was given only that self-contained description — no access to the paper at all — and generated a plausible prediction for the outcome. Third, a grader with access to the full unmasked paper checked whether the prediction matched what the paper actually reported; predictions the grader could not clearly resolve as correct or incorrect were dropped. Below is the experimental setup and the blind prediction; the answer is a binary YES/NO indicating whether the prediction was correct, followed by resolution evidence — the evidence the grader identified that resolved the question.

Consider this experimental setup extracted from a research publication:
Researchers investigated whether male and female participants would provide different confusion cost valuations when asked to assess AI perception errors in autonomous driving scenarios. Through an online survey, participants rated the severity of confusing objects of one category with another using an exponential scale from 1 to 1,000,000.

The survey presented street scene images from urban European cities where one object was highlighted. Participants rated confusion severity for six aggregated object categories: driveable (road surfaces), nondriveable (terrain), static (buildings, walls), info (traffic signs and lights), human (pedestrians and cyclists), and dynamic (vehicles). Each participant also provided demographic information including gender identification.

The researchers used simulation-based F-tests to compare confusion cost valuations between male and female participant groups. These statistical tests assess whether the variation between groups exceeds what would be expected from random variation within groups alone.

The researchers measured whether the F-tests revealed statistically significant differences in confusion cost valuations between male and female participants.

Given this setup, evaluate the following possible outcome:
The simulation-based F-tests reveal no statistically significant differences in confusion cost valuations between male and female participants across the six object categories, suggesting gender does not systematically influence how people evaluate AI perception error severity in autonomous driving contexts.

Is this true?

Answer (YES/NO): NO